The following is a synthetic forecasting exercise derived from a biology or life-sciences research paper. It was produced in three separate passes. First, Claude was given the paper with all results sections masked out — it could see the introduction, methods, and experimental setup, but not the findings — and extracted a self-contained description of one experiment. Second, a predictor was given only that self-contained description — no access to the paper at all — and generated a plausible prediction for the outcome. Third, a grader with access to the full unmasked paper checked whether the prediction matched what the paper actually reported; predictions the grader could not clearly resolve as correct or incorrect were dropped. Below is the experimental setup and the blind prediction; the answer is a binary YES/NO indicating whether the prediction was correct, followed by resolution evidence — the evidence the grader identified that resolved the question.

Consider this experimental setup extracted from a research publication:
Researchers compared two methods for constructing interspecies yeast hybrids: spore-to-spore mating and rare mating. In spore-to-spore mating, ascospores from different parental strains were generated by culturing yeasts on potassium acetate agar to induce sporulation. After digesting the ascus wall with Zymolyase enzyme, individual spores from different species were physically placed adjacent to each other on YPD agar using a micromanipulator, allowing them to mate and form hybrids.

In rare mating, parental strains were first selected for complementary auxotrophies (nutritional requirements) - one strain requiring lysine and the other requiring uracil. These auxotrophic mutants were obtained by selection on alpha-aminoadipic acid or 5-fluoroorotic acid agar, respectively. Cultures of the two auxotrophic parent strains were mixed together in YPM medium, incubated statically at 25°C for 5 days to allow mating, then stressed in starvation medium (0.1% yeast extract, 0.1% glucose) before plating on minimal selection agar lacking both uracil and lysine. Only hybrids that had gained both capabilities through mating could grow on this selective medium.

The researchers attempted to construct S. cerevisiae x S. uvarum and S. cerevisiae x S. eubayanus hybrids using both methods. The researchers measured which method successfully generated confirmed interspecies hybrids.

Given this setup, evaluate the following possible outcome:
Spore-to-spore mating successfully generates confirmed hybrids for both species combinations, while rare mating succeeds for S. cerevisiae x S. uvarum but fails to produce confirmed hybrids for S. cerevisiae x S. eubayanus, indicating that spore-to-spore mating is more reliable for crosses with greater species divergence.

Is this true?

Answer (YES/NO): NO